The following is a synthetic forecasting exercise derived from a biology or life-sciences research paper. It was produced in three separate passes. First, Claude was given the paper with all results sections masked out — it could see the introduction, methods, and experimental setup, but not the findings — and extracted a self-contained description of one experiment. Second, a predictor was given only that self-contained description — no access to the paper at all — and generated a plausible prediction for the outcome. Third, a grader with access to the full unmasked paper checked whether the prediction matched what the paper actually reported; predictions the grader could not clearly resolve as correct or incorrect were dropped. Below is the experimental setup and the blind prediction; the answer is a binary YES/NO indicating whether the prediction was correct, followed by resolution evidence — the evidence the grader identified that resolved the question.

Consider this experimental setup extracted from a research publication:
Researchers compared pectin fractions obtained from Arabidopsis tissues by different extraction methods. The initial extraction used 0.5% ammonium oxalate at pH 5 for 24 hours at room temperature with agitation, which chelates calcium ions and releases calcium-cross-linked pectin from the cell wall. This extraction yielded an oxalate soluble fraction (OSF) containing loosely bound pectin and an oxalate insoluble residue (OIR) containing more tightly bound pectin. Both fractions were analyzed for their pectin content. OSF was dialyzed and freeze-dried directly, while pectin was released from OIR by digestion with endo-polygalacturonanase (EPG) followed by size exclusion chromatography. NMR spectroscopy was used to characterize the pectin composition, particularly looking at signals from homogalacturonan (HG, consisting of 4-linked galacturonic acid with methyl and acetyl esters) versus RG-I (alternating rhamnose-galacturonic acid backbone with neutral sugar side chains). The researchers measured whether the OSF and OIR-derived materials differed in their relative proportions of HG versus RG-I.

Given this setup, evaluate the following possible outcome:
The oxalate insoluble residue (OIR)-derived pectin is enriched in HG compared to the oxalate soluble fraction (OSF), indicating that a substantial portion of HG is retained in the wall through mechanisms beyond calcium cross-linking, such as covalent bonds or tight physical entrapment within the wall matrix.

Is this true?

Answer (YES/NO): NO